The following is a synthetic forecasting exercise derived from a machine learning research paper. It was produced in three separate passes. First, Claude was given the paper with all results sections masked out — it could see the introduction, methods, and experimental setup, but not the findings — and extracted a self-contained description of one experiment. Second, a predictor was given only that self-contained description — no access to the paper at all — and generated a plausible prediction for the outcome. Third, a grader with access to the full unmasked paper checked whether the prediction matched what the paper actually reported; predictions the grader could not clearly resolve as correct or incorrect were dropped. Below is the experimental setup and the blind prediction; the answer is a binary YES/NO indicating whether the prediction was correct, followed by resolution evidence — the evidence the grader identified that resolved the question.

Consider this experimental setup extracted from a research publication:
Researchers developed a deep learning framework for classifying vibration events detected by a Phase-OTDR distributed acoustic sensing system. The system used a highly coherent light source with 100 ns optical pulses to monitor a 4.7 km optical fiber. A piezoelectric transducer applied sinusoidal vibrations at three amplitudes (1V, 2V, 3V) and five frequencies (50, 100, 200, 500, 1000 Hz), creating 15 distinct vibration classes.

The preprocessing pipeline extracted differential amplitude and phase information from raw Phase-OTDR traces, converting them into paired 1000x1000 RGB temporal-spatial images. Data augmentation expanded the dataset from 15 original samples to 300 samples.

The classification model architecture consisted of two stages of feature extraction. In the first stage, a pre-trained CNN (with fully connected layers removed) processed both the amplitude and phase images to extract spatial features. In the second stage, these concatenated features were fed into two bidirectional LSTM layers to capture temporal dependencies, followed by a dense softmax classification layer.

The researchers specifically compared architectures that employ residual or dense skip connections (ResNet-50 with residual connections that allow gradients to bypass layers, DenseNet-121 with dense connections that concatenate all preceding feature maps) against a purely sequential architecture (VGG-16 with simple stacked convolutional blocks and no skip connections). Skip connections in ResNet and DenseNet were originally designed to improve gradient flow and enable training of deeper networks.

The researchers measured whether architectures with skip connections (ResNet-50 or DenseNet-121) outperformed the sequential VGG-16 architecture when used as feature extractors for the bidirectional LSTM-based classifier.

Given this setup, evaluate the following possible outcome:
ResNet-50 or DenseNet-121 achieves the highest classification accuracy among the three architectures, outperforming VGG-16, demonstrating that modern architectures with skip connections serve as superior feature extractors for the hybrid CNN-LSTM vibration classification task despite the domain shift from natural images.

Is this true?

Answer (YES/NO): NO